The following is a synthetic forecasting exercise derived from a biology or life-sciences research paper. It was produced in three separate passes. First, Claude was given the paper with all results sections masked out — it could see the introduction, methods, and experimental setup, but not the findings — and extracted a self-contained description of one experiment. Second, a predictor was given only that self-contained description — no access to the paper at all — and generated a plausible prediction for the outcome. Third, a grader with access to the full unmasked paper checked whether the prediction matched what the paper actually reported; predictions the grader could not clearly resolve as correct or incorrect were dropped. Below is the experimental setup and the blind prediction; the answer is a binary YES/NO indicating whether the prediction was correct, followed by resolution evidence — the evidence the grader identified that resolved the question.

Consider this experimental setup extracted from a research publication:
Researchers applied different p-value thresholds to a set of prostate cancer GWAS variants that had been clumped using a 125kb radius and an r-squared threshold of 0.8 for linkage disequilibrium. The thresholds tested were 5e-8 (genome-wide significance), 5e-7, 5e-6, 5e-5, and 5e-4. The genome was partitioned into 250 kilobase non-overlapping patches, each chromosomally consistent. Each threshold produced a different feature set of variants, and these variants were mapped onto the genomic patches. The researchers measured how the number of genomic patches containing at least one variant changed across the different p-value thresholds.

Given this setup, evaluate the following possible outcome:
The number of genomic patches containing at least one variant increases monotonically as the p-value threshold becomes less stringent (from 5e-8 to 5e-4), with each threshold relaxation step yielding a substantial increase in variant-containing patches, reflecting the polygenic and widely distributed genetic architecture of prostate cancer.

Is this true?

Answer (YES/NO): YES